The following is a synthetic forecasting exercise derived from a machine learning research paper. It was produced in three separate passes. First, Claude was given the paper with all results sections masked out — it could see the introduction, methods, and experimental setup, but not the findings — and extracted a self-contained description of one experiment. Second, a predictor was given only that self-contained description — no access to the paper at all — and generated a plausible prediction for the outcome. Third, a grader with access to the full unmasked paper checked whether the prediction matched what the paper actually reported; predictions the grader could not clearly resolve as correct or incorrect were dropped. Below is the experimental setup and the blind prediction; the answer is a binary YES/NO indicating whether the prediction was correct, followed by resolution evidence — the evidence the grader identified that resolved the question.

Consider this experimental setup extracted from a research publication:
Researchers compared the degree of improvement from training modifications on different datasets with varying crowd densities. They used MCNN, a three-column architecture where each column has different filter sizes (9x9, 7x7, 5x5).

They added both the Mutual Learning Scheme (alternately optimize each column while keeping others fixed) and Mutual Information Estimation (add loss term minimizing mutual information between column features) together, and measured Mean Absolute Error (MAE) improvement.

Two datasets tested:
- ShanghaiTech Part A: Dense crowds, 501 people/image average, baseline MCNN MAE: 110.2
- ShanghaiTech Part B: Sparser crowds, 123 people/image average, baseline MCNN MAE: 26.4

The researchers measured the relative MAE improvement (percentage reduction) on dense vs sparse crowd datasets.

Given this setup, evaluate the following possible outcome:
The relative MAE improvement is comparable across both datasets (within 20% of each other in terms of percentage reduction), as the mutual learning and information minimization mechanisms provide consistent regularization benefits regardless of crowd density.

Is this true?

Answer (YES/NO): NO